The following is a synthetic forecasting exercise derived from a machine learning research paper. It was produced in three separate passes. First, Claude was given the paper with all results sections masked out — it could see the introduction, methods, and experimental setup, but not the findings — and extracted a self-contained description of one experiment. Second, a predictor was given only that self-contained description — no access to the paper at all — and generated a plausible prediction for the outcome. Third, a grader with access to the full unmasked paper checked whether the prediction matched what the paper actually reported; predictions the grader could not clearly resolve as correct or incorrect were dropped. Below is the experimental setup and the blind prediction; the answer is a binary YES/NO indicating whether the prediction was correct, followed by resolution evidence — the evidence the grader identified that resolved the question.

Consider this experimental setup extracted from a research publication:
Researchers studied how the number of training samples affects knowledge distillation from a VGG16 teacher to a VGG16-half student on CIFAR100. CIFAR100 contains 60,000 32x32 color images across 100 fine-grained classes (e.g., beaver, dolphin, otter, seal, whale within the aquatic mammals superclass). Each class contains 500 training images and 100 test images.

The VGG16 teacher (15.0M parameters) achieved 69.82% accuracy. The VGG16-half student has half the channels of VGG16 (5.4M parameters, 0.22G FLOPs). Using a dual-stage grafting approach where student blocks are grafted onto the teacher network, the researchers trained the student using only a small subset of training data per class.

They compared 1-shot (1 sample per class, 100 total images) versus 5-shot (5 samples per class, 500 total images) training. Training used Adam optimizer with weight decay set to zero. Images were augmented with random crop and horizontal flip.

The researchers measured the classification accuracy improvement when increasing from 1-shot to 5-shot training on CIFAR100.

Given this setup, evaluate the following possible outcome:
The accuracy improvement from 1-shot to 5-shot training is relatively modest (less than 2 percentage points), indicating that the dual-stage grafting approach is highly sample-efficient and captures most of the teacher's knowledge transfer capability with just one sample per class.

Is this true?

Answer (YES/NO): NO